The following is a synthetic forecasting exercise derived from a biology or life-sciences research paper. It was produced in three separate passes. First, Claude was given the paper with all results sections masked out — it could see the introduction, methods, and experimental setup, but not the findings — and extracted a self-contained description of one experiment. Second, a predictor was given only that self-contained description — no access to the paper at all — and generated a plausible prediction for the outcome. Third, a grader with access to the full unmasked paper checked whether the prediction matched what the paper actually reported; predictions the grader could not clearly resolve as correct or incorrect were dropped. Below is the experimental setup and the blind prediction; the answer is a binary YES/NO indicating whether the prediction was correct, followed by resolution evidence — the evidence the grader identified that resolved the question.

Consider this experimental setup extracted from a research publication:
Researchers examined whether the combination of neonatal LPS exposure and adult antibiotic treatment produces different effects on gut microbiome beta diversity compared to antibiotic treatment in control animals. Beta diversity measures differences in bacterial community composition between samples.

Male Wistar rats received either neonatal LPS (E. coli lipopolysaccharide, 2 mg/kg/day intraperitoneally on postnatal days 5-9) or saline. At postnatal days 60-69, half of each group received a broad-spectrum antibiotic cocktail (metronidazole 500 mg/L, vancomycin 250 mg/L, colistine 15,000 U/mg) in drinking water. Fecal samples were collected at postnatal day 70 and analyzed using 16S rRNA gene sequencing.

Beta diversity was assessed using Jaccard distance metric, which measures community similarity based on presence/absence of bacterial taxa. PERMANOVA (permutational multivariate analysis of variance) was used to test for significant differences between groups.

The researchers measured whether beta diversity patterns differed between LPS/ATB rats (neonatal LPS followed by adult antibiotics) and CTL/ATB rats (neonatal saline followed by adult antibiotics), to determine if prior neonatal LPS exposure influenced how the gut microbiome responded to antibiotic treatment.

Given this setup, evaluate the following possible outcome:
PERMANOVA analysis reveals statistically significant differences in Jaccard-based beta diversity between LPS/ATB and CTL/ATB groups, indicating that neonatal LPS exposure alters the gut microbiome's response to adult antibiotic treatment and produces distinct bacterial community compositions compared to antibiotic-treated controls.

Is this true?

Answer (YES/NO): NO